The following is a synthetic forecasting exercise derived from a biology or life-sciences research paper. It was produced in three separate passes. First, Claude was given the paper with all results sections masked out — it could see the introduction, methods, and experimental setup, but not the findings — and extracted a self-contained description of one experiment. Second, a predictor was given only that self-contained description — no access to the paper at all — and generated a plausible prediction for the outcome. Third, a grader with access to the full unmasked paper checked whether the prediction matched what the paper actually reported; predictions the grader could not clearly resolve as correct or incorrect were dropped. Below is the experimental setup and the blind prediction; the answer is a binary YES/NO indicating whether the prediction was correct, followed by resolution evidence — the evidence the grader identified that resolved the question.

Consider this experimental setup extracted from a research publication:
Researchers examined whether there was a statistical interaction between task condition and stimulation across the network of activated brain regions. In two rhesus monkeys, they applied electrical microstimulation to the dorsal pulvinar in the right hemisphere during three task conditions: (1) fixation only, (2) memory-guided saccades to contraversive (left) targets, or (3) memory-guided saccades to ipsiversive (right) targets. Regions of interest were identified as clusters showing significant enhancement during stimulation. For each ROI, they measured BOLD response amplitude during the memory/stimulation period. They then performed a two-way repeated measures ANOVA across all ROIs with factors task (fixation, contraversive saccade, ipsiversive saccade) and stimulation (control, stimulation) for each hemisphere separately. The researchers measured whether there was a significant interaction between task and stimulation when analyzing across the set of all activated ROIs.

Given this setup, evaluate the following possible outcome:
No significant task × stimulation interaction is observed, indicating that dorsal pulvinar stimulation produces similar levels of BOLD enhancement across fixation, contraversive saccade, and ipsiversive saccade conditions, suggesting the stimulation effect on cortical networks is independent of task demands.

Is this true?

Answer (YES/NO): NO